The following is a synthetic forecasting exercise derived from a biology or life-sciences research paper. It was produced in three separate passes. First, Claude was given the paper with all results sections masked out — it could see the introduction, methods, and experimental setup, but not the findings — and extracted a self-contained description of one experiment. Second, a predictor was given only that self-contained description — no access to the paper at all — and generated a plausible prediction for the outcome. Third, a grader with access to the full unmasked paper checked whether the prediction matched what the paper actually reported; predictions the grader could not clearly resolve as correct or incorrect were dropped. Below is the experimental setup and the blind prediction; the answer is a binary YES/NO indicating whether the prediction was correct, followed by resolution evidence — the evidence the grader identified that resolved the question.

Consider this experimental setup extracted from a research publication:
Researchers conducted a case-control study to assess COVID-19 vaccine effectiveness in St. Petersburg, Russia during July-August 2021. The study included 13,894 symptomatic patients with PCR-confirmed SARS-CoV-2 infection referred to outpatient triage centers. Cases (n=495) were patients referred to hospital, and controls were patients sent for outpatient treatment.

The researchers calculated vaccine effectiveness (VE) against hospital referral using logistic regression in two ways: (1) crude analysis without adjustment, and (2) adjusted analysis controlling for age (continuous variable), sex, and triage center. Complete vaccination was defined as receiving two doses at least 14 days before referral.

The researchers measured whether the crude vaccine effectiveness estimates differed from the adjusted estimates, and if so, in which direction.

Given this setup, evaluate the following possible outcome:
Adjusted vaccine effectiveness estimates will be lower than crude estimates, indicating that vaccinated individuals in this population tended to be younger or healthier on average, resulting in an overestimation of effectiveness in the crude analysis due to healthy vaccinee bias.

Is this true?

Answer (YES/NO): NO